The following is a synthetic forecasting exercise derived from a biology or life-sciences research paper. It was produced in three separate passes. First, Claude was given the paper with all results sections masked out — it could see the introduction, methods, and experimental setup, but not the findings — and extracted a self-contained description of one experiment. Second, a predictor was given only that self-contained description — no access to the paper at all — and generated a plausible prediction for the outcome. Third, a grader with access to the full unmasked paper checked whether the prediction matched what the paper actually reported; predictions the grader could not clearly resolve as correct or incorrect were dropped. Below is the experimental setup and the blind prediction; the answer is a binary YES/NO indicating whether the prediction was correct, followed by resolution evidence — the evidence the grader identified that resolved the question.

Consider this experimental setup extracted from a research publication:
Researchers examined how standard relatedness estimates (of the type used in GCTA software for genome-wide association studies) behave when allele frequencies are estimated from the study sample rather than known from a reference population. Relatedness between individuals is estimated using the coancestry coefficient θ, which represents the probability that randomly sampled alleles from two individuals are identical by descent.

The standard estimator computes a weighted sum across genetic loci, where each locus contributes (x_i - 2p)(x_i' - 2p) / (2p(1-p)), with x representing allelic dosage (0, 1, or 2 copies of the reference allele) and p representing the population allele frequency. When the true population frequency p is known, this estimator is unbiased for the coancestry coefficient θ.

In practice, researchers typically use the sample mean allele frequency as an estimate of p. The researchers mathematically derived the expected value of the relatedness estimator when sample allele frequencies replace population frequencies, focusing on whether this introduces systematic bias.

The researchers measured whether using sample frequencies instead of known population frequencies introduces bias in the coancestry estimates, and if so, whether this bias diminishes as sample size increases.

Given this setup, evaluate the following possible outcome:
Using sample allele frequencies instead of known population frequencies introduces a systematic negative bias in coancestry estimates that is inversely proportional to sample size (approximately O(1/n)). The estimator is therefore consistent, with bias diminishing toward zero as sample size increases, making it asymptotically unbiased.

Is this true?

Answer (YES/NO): NO